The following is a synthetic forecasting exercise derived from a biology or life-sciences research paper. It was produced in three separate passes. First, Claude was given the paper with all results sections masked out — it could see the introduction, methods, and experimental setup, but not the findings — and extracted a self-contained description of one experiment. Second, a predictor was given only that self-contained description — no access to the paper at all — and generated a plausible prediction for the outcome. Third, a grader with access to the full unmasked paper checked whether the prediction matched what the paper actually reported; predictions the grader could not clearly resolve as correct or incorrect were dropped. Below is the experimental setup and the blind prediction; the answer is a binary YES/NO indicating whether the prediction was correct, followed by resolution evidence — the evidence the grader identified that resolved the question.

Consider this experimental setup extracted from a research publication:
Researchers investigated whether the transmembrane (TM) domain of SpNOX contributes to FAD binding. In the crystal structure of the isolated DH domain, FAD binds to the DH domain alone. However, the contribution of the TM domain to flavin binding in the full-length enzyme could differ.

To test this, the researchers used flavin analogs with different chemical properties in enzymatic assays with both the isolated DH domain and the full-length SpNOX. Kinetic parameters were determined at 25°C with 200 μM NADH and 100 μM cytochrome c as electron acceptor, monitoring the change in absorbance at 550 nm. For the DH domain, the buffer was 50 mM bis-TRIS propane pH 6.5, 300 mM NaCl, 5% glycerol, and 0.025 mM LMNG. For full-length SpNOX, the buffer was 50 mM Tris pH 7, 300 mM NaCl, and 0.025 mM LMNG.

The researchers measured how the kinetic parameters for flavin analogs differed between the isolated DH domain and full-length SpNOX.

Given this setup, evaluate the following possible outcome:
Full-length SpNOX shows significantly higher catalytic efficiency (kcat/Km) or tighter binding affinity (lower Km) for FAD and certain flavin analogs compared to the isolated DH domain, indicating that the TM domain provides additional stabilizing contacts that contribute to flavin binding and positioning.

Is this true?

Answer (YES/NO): YES